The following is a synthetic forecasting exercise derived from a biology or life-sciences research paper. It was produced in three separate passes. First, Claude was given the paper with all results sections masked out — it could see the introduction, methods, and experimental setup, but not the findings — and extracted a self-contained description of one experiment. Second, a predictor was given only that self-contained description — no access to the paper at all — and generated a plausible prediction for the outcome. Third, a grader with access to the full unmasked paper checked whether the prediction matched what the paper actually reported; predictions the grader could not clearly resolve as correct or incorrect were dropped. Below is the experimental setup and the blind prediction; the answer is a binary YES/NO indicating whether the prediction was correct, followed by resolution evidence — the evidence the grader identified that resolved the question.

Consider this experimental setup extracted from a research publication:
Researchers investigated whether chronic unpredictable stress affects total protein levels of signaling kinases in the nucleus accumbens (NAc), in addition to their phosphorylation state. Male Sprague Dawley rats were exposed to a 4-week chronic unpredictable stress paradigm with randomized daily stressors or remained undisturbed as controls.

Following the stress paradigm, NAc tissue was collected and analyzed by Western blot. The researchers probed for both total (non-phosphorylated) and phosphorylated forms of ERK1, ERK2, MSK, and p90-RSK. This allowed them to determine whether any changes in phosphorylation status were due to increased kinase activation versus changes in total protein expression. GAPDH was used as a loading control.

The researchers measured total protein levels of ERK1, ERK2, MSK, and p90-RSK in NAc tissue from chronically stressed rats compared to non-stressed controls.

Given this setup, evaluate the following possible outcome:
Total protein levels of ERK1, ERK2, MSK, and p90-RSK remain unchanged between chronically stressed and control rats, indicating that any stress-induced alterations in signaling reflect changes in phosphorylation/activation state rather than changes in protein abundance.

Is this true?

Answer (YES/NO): YES